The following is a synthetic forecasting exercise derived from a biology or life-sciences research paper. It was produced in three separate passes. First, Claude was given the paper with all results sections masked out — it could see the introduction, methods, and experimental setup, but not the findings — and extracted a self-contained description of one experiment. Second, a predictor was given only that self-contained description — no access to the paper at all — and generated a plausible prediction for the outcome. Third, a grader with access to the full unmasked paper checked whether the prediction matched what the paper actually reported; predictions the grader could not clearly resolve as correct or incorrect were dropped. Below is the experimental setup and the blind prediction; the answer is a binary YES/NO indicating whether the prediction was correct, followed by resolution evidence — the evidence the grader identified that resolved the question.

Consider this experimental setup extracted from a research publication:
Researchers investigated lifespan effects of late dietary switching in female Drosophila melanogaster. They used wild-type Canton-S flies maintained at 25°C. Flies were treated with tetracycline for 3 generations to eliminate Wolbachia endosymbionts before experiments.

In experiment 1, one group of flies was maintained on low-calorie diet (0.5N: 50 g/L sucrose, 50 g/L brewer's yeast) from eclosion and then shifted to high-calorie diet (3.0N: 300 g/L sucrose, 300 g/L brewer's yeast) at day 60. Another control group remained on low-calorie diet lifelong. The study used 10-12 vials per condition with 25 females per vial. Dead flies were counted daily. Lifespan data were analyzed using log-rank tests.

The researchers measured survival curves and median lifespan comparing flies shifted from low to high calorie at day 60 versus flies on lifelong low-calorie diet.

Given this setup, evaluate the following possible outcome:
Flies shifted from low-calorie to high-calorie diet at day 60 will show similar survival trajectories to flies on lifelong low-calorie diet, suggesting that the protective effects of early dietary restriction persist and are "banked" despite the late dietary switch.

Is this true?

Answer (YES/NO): NO